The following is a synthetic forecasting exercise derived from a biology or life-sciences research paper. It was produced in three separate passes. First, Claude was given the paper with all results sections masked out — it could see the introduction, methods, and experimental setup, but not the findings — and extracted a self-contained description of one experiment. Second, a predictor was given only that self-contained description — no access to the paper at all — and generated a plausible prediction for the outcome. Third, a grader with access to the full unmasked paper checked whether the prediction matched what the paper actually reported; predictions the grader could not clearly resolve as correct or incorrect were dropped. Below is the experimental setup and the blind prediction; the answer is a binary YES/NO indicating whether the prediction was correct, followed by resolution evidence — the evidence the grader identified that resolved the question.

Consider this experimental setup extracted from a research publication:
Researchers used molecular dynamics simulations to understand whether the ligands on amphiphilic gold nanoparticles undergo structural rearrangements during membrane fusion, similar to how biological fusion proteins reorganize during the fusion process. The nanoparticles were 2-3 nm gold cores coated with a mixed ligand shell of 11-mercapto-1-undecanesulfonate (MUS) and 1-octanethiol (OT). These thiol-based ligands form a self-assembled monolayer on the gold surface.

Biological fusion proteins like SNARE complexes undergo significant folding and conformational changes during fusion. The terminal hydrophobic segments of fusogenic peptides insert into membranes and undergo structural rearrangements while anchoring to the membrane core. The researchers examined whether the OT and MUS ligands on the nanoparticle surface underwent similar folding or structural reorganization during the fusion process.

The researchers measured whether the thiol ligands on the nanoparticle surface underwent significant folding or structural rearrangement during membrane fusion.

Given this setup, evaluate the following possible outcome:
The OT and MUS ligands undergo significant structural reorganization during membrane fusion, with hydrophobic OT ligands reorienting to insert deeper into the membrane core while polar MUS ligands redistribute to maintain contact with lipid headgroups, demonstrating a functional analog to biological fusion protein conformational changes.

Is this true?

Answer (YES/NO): NO